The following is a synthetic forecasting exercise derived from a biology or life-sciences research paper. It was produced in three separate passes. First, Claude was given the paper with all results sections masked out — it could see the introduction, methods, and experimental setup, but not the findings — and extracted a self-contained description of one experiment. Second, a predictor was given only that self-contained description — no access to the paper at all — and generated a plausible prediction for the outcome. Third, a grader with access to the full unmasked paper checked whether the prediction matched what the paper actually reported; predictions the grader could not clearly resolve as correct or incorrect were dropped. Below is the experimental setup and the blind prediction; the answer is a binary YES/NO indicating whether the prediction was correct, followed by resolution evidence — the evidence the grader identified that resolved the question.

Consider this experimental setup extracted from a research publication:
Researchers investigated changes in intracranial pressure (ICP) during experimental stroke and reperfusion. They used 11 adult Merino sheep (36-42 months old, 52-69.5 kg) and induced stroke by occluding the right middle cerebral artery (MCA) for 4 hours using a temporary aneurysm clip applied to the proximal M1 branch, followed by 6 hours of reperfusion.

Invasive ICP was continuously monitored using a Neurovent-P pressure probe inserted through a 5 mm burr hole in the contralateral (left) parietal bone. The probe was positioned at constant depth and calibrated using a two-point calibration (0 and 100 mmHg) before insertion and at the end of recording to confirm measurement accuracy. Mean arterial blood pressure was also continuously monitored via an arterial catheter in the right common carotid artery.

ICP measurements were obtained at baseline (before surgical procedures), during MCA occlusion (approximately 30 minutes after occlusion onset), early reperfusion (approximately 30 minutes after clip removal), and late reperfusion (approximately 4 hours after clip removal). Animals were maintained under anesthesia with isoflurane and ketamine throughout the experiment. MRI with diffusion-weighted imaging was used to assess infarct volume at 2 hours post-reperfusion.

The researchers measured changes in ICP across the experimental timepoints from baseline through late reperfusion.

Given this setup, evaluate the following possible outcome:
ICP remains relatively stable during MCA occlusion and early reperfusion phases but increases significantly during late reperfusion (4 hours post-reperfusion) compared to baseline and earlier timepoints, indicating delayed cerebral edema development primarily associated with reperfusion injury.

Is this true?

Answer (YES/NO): NO